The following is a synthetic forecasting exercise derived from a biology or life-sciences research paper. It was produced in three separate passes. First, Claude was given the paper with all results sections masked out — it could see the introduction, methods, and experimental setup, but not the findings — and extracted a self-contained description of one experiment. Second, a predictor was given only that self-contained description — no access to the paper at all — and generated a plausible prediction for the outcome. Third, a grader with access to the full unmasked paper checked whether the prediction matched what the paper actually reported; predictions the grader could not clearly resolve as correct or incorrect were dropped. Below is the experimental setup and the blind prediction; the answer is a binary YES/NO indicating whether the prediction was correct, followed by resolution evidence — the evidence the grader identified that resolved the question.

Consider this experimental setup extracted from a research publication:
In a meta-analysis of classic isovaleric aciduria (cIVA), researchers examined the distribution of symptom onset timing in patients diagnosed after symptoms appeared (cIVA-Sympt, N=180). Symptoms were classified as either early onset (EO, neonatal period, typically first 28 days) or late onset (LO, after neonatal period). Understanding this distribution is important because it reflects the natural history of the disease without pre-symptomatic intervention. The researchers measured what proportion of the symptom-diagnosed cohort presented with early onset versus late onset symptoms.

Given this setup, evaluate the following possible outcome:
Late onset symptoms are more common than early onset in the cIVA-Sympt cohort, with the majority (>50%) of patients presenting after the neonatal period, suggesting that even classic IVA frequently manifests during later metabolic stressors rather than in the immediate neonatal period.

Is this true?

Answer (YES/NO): NO